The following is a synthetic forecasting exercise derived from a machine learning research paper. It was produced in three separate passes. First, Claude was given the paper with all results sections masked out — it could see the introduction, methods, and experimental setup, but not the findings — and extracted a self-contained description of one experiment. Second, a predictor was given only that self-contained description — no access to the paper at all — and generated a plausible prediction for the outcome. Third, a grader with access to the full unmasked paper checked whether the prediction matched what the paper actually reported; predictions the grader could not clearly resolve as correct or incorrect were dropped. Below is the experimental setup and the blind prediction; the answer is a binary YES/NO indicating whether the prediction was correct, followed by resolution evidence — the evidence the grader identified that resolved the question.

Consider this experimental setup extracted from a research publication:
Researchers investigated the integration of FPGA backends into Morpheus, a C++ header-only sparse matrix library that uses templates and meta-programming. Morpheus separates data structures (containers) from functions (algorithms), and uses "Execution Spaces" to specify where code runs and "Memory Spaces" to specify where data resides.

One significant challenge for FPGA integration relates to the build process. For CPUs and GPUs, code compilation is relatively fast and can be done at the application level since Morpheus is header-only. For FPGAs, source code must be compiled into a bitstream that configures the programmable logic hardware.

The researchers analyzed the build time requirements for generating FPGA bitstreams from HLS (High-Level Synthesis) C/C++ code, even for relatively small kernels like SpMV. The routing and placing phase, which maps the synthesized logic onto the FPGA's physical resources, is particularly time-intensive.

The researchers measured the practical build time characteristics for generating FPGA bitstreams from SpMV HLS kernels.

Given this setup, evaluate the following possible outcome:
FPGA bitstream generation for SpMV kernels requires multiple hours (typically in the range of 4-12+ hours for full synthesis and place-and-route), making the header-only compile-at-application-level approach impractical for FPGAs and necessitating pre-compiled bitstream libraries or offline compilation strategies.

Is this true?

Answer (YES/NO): YES